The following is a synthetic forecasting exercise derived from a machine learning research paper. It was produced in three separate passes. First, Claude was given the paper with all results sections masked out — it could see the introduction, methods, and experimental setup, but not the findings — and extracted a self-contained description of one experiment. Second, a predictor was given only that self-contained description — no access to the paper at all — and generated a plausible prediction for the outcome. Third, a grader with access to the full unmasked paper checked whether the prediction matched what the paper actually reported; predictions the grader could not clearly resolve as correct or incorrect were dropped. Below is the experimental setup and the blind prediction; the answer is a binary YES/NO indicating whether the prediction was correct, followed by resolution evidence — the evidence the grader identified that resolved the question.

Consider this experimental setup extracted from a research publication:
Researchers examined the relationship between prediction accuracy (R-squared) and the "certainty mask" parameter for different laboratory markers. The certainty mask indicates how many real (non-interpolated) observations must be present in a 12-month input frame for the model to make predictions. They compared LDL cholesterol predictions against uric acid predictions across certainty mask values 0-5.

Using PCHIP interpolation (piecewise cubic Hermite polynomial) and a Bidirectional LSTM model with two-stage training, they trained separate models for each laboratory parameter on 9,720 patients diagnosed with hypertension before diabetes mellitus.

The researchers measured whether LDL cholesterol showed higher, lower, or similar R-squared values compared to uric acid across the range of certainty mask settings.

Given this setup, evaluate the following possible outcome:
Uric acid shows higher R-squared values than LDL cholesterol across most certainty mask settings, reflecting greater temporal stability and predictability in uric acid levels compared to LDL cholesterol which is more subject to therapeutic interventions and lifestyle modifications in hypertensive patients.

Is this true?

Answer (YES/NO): NO